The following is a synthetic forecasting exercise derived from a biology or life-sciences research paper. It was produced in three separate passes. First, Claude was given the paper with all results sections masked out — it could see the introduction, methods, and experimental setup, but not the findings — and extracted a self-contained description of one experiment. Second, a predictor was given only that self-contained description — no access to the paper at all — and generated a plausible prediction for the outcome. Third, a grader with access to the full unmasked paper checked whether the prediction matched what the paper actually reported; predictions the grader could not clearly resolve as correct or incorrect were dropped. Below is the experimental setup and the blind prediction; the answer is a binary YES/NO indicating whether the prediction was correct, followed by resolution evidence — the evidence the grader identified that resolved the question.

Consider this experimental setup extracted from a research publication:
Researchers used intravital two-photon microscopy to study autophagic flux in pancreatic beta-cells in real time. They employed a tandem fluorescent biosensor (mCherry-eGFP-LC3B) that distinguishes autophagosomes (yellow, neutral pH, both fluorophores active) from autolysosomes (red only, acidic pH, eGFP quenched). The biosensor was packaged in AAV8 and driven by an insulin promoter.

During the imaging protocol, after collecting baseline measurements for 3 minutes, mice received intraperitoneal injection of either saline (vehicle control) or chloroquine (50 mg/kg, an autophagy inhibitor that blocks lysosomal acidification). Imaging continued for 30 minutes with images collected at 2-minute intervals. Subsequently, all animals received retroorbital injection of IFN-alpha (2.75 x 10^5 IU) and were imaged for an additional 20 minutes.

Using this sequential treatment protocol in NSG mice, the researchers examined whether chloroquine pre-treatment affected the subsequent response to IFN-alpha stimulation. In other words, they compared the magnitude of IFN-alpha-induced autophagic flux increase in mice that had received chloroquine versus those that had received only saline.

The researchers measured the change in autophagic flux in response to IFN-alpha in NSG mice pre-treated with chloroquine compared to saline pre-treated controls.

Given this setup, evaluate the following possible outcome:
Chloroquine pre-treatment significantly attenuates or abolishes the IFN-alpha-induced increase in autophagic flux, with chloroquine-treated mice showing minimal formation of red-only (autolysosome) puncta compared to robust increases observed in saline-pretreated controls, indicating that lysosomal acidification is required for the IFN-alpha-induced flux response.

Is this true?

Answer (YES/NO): YES